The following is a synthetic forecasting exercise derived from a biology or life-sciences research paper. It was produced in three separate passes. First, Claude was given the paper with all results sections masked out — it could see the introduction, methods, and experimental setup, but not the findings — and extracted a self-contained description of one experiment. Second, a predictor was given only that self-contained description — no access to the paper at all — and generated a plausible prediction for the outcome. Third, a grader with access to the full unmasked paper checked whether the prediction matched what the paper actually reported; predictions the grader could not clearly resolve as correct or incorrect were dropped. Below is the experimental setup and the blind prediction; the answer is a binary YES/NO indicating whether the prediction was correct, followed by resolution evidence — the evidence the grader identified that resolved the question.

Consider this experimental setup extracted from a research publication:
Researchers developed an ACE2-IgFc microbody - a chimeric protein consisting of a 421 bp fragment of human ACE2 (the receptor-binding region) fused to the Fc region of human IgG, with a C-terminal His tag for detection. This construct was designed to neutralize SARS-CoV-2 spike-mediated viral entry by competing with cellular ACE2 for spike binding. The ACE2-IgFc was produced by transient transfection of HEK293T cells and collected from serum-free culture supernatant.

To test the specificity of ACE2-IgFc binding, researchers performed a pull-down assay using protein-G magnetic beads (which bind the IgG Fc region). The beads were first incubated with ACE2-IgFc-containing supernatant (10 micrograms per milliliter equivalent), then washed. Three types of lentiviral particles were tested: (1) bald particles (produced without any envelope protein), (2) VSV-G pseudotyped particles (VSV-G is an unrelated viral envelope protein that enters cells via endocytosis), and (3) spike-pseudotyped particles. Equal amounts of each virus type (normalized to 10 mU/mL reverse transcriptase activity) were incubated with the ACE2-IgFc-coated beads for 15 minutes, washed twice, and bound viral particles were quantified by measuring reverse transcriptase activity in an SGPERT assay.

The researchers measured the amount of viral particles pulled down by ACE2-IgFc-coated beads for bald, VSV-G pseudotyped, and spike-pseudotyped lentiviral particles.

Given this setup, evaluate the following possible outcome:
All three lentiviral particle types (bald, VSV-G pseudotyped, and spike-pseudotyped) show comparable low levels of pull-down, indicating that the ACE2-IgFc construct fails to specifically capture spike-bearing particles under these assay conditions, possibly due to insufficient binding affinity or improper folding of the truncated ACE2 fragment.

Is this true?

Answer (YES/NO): NO